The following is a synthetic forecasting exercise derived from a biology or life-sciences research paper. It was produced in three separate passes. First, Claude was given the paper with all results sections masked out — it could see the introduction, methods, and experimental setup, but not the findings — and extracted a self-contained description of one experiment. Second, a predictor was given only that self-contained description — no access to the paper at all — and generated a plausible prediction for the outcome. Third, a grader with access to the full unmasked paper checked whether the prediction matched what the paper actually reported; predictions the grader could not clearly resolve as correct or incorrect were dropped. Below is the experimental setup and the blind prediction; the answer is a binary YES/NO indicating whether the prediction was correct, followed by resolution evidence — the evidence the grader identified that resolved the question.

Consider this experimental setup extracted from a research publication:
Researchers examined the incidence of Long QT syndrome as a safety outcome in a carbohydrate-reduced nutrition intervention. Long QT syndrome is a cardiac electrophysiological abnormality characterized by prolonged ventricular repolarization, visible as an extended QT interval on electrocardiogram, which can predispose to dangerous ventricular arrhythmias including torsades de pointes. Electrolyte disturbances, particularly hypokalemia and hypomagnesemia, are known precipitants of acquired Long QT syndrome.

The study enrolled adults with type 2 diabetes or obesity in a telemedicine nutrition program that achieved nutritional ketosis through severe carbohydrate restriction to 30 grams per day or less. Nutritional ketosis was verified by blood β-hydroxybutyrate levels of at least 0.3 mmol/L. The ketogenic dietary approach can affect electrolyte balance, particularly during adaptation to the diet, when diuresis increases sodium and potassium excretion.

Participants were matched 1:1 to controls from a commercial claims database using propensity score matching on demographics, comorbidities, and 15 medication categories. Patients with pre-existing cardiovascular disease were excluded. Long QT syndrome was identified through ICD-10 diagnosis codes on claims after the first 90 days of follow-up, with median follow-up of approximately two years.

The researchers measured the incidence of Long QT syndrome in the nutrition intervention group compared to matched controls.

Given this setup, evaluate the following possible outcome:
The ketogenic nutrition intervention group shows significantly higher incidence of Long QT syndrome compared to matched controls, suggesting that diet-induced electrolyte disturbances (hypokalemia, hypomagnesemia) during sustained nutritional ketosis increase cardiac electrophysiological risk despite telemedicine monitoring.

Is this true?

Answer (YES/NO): NO